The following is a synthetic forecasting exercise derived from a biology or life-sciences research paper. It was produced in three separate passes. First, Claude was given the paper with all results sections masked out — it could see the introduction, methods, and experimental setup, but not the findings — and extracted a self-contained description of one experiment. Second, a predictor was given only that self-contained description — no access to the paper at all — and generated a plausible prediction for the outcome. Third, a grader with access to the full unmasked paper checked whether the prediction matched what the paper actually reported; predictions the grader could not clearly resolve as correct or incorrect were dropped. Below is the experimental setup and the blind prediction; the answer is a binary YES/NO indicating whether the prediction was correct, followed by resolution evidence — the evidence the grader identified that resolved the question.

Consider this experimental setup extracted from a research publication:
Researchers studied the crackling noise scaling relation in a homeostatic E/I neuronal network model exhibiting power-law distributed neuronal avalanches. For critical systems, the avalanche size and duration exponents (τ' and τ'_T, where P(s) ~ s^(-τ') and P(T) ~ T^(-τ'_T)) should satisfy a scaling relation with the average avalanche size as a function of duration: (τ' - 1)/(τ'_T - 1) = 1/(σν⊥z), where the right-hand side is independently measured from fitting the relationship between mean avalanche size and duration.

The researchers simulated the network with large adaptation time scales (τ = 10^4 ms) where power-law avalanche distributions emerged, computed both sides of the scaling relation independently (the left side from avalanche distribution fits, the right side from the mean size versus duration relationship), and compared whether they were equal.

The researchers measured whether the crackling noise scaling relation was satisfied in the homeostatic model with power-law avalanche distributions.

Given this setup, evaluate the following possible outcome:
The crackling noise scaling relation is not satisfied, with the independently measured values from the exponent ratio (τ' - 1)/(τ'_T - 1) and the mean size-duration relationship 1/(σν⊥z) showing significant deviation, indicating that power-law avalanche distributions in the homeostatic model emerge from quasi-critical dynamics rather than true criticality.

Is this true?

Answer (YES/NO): YES